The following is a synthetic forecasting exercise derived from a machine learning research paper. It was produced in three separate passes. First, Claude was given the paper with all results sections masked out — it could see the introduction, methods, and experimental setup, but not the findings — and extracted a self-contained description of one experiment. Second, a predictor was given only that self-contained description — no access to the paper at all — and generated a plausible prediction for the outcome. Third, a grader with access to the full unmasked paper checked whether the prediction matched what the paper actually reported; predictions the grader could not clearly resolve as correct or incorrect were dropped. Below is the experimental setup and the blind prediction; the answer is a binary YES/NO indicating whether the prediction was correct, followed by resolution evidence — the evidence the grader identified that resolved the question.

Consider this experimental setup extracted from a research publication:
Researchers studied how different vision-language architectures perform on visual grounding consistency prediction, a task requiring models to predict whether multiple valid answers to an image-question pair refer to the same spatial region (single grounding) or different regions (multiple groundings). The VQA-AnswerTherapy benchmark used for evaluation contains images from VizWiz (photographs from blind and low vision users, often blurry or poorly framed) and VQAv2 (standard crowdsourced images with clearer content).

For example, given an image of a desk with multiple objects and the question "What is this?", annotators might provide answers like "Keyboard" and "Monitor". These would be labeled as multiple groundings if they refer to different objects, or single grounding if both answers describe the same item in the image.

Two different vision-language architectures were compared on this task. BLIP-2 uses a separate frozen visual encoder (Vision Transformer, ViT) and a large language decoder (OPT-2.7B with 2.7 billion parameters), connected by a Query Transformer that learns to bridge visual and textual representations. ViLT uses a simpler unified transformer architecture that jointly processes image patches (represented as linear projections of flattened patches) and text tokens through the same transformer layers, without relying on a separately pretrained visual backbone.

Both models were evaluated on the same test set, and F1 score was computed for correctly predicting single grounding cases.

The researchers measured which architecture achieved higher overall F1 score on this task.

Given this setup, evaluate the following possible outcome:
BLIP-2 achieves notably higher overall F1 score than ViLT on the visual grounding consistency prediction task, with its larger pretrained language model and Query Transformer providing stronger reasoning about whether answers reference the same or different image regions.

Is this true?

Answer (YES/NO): NO